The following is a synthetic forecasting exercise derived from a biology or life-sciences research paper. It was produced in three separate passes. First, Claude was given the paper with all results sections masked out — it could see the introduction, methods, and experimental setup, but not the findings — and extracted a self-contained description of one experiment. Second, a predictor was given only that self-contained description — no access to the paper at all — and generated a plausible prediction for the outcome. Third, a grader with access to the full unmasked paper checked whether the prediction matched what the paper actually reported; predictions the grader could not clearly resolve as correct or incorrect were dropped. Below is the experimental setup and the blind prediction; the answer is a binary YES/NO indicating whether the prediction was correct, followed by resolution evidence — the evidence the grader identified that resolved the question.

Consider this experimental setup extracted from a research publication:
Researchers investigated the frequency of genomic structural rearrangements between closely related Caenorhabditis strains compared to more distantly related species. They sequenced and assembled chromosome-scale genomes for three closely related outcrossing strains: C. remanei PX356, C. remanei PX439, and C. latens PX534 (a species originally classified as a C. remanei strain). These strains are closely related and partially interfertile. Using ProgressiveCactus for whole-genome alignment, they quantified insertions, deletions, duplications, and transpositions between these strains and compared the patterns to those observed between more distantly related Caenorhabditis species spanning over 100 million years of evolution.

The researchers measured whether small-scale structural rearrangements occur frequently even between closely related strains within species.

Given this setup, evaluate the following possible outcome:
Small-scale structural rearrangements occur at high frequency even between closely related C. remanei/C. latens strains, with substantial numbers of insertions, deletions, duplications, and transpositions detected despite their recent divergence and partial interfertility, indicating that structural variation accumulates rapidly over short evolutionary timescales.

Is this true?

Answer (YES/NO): YES